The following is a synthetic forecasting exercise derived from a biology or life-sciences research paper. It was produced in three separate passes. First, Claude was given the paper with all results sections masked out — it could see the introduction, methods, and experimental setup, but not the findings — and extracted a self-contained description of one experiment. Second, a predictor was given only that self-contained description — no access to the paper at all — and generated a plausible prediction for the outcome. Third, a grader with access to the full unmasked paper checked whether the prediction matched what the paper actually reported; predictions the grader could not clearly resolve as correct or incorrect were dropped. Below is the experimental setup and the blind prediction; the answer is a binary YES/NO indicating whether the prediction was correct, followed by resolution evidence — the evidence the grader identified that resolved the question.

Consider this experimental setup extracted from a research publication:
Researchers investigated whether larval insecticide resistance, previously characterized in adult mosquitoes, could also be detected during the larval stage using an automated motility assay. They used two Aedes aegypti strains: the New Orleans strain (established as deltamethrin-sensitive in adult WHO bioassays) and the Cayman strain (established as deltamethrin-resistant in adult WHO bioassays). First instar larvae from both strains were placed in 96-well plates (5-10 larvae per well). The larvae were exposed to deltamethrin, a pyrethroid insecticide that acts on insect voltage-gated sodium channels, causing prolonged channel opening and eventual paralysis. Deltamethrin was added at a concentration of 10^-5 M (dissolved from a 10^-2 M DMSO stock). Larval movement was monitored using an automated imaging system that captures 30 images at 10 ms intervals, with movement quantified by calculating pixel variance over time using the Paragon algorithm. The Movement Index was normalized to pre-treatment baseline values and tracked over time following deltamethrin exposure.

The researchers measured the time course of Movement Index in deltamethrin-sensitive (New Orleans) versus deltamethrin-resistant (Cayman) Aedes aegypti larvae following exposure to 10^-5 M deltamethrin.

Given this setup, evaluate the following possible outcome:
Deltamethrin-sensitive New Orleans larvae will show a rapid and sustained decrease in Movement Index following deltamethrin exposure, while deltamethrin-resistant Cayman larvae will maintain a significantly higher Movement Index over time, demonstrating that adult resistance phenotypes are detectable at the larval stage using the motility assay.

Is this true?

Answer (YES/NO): YES